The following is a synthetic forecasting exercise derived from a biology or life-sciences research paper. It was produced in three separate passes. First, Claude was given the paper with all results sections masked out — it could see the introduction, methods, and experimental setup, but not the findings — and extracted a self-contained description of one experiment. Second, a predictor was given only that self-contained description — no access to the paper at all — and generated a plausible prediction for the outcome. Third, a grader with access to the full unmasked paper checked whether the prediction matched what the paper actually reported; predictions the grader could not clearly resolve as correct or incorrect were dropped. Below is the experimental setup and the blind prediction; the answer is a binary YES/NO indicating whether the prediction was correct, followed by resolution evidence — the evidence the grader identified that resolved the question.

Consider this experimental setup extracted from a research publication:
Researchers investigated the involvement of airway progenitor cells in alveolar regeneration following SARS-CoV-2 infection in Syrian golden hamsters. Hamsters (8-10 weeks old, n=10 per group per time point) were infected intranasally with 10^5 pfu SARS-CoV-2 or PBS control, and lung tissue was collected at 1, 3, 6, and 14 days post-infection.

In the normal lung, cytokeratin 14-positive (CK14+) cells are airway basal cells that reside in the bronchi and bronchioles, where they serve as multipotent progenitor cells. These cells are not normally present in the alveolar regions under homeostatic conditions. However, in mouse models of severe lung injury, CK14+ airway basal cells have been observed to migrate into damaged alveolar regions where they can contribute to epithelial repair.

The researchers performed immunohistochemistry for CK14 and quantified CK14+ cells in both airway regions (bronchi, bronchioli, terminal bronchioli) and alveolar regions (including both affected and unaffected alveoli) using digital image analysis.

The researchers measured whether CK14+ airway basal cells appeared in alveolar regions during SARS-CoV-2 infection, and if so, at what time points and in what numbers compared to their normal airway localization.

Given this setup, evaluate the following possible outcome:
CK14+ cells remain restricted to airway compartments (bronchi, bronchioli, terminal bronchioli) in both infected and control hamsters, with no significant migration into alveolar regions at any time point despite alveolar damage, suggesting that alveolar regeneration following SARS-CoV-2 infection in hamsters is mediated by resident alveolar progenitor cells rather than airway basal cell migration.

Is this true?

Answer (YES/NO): NO